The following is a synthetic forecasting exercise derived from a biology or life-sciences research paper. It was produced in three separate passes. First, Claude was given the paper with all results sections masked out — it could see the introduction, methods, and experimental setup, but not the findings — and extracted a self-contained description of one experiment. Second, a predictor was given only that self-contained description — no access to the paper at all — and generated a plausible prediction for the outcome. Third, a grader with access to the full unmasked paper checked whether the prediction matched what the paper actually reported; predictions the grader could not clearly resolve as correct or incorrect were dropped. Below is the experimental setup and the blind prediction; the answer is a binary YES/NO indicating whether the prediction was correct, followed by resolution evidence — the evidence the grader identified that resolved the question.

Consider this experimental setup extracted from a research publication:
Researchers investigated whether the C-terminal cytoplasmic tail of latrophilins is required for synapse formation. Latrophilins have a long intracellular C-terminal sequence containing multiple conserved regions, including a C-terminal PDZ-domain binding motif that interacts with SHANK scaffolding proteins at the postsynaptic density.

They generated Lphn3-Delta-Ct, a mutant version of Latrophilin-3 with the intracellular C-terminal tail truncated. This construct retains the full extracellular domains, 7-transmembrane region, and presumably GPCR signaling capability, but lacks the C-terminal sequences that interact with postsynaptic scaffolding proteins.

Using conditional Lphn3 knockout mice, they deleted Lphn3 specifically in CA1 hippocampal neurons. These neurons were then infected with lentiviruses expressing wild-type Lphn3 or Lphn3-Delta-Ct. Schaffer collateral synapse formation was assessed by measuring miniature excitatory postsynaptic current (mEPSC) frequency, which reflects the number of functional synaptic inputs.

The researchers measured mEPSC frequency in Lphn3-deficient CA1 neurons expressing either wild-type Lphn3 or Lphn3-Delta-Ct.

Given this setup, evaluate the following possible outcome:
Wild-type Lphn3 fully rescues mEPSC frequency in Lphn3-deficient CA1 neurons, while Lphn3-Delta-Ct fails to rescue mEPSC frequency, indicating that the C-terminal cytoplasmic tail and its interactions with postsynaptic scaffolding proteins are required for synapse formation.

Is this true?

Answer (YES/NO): YES